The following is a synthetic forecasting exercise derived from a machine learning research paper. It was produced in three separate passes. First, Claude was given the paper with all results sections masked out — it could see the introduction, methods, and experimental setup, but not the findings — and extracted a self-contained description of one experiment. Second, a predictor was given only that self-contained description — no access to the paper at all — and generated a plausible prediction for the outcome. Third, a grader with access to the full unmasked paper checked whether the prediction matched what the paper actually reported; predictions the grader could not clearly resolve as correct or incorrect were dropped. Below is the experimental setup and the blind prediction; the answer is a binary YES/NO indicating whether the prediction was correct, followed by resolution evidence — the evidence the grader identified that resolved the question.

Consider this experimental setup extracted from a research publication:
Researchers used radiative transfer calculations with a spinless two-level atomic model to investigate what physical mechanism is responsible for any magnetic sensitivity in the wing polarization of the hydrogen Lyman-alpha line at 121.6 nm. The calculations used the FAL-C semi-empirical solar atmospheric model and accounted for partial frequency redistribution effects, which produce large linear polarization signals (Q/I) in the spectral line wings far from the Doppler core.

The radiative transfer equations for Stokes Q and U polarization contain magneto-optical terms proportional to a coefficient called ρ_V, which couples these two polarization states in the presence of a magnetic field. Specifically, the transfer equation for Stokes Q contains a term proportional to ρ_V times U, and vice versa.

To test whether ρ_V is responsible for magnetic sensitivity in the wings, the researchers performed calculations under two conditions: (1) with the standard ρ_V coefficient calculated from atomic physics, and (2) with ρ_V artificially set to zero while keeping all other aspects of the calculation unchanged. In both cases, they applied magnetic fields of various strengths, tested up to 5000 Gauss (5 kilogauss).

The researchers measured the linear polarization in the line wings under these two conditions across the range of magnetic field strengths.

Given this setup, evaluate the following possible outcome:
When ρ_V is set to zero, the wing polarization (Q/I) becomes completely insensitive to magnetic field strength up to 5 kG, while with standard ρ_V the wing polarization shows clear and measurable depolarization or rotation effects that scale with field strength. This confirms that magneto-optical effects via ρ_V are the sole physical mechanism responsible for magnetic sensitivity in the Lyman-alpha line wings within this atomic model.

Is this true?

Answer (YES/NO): YES